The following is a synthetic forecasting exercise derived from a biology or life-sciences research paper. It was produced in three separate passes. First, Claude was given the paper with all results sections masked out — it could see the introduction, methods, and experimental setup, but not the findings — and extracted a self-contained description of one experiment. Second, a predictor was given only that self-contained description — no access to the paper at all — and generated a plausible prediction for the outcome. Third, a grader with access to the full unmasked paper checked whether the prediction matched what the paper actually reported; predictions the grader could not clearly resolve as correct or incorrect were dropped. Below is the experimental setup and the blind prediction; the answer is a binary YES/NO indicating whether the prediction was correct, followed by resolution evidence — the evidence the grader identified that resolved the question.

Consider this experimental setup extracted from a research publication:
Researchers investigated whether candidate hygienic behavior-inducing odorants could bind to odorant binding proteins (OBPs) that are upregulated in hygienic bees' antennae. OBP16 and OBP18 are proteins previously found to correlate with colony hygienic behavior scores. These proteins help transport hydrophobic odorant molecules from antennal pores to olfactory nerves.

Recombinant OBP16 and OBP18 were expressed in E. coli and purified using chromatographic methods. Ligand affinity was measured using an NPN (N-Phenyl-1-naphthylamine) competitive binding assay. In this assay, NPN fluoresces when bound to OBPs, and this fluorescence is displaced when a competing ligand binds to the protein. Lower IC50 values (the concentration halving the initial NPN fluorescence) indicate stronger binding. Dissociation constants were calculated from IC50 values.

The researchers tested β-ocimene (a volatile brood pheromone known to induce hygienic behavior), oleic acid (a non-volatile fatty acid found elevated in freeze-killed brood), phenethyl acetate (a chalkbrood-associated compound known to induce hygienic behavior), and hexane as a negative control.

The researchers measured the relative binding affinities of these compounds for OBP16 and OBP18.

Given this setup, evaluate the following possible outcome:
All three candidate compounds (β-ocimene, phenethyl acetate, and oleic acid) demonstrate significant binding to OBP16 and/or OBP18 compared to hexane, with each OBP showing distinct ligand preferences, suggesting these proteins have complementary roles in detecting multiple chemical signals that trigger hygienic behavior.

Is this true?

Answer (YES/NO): NO